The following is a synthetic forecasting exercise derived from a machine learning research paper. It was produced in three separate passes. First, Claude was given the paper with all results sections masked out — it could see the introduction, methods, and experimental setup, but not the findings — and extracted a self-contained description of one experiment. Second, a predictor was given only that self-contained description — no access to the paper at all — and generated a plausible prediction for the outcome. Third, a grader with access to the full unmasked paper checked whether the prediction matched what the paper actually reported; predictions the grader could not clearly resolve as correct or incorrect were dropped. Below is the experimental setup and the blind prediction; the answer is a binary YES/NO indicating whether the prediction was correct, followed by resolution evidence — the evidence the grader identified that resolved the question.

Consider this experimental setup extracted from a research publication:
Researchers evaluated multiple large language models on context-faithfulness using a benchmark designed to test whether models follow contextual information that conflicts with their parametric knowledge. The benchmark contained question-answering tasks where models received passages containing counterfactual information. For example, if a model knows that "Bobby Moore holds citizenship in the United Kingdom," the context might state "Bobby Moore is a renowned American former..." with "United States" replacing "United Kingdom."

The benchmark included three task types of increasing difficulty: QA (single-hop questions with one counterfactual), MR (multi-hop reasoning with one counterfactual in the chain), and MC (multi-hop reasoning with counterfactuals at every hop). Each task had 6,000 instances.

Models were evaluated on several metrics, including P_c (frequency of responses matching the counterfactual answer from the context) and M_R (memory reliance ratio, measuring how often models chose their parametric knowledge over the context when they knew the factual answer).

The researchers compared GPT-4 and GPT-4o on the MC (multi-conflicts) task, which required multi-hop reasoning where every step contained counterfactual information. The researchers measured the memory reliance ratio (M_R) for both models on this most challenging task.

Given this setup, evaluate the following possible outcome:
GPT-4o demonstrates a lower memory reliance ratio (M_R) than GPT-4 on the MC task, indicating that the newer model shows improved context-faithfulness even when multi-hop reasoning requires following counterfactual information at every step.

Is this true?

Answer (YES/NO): NO